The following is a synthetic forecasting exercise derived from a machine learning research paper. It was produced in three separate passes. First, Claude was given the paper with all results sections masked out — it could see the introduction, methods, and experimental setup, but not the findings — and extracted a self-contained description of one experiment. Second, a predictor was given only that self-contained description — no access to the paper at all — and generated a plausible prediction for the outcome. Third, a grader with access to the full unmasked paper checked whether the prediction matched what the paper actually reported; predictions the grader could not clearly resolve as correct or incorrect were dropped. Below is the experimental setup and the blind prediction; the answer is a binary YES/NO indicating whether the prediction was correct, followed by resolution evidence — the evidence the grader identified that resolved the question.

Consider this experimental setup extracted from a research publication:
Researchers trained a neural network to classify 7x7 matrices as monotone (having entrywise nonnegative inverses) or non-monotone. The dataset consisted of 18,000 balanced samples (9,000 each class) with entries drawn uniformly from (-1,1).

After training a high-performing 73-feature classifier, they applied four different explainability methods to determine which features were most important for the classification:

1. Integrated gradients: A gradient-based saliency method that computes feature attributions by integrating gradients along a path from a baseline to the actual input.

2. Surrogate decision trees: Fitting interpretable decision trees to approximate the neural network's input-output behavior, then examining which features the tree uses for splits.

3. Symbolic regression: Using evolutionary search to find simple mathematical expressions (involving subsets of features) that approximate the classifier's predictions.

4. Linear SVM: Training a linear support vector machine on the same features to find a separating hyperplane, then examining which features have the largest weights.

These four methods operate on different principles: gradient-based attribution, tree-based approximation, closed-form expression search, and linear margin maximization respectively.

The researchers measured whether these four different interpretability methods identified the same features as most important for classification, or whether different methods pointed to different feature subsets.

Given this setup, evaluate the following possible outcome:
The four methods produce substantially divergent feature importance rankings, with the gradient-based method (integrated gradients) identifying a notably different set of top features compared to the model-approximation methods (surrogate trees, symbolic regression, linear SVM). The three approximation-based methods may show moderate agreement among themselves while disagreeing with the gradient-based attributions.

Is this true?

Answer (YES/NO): NO